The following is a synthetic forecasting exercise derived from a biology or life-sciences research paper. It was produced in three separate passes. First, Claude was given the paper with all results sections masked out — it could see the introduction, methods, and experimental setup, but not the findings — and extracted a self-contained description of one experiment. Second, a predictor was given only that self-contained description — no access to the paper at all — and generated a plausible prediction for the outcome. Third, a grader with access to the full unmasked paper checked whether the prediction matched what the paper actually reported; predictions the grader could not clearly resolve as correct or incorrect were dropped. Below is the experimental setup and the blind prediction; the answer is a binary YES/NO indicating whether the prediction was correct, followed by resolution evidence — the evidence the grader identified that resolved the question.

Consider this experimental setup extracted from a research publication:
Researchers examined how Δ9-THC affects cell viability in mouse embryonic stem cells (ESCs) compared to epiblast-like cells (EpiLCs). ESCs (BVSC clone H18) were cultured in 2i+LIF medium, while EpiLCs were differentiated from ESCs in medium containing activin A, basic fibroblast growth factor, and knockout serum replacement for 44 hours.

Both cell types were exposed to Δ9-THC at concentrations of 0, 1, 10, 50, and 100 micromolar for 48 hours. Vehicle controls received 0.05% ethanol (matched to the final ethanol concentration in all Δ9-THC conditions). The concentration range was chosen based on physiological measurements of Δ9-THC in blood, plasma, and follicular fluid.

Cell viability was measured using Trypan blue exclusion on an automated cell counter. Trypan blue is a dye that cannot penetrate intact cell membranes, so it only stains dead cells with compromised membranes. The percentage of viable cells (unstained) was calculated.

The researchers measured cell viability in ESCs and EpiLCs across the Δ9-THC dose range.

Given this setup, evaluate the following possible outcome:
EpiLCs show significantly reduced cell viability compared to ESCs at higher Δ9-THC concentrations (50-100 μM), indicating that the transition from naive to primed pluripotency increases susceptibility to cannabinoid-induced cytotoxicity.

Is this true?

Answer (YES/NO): NO